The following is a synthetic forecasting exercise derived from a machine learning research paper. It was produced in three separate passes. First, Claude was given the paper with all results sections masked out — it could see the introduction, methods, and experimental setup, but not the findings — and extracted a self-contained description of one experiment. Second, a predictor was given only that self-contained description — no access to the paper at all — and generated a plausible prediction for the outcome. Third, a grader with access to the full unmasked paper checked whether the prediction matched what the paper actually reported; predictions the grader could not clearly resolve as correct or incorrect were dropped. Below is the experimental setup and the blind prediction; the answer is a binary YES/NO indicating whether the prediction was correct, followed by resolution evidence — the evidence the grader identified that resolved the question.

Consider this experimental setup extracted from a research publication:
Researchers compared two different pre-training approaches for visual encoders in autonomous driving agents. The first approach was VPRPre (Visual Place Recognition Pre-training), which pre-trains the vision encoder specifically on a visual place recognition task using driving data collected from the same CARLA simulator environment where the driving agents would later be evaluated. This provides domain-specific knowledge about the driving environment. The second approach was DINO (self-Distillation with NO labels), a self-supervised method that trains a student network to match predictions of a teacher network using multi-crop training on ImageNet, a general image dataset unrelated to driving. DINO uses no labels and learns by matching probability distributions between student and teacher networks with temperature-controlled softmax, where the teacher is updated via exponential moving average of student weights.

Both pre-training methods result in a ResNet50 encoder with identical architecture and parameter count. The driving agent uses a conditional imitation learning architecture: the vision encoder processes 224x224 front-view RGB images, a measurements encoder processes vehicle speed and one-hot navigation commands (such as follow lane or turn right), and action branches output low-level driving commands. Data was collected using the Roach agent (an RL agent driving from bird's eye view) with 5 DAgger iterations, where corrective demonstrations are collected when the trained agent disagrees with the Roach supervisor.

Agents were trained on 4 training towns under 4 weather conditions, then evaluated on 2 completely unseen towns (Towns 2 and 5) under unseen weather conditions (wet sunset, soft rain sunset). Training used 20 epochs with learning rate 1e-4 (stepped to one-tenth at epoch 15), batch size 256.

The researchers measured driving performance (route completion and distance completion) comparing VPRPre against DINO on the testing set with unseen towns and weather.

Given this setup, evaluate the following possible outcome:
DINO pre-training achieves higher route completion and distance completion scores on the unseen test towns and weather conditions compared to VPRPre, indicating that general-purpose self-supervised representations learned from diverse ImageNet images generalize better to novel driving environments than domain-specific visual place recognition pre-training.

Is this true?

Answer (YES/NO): NO